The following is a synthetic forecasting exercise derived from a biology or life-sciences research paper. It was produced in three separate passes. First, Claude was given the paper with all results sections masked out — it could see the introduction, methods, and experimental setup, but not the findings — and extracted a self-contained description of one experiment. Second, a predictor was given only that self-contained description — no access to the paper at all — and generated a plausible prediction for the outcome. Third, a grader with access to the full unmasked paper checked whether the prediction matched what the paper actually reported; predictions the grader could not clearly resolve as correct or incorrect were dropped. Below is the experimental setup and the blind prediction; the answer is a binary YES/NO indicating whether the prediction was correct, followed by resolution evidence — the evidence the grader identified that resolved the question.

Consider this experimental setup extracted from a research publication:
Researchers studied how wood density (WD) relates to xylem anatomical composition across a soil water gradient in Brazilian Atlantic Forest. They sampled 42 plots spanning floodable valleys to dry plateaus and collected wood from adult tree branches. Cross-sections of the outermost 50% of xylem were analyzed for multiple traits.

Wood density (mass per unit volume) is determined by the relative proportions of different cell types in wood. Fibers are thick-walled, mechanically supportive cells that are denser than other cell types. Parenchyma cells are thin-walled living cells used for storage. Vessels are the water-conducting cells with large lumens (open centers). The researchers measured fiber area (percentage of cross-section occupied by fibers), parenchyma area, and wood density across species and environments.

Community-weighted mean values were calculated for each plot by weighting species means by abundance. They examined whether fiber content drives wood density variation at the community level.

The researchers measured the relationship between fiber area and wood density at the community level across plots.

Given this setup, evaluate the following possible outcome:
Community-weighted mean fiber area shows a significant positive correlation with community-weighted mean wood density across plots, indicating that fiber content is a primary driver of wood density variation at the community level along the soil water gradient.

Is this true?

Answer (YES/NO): YES